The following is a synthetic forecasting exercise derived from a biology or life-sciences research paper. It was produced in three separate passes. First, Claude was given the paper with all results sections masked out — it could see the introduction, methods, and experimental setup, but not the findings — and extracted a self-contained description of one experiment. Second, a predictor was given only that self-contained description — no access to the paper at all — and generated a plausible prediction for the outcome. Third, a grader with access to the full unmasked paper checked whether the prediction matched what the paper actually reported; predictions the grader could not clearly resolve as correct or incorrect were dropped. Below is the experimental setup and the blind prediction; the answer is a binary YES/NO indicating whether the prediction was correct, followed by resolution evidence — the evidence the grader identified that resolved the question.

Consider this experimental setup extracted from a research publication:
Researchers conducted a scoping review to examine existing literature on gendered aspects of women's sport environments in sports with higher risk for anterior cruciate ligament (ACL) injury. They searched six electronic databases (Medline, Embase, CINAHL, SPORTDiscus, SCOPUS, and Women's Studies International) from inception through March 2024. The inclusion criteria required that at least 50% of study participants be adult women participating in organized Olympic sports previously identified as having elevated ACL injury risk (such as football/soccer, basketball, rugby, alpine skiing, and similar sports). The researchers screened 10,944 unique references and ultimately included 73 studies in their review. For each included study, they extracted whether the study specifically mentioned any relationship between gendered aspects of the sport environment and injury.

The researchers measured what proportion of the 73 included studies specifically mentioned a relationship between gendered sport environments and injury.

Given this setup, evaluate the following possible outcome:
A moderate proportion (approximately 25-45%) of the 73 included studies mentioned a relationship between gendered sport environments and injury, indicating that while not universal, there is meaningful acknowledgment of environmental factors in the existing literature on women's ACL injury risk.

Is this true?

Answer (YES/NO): NO